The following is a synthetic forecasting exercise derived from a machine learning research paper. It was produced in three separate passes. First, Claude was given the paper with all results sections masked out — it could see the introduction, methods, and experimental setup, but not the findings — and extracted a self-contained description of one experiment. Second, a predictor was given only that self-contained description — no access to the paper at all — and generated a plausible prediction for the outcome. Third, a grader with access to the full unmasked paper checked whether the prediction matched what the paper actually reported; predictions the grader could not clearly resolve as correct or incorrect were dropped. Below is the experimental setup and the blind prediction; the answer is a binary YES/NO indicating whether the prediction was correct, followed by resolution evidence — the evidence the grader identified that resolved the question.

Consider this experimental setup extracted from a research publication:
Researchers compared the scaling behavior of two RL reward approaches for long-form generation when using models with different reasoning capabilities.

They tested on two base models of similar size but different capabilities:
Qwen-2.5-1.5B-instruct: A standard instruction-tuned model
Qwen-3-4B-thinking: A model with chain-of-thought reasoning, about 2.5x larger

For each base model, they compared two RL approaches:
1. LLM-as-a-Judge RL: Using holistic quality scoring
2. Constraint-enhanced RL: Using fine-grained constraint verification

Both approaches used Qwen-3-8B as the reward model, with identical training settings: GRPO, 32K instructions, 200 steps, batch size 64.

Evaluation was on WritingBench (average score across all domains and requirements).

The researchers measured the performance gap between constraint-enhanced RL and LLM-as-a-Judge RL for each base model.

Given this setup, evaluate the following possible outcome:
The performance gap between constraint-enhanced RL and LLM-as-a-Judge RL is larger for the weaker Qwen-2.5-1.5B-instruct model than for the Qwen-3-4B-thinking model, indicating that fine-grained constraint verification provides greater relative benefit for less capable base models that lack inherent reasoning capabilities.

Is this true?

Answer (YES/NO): YES